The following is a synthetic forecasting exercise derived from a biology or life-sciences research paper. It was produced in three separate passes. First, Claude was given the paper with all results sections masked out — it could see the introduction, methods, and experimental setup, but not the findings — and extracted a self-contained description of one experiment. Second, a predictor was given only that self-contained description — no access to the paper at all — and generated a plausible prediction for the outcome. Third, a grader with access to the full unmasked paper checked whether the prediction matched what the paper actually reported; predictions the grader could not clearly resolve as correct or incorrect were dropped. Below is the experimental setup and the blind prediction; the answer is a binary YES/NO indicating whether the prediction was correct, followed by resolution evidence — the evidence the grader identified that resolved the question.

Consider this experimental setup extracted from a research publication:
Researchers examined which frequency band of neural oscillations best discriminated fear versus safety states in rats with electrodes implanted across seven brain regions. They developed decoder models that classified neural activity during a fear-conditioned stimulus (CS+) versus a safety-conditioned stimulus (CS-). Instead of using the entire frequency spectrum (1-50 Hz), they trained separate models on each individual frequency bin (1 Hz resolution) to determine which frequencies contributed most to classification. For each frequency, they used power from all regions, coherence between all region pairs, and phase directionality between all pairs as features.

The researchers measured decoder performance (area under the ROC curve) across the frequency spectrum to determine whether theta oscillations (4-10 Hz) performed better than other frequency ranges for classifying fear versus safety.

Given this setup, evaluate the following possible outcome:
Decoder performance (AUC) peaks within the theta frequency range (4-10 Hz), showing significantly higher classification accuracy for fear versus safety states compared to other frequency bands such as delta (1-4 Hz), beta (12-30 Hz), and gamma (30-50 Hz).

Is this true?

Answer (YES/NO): YES